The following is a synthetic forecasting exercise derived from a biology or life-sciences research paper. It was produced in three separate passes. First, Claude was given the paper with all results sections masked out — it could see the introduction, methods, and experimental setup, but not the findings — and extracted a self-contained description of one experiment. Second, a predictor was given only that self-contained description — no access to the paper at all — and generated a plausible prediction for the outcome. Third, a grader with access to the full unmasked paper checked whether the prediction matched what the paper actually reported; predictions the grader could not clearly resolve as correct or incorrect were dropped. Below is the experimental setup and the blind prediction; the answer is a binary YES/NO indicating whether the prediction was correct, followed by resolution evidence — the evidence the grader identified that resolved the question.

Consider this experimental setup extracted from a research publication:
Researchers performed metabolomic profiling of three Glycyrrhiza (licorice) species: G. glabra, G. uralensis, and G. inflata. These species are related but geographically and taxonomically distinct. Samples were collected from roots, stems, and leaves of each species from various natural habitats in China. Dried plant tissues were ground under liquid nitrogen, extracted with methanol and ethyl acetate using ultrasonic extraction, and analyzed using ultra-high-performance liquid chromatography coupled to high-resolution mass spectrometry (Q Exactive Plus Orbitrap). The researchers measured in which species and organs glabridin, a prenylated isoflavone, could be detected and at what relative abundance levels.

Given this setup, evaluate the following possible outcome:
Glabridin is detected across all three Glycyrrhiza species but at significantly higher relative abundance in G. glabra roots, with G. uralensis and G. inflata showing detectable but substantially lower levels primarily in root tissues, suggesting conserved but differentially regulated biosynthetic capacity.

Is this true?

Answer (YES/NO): NO